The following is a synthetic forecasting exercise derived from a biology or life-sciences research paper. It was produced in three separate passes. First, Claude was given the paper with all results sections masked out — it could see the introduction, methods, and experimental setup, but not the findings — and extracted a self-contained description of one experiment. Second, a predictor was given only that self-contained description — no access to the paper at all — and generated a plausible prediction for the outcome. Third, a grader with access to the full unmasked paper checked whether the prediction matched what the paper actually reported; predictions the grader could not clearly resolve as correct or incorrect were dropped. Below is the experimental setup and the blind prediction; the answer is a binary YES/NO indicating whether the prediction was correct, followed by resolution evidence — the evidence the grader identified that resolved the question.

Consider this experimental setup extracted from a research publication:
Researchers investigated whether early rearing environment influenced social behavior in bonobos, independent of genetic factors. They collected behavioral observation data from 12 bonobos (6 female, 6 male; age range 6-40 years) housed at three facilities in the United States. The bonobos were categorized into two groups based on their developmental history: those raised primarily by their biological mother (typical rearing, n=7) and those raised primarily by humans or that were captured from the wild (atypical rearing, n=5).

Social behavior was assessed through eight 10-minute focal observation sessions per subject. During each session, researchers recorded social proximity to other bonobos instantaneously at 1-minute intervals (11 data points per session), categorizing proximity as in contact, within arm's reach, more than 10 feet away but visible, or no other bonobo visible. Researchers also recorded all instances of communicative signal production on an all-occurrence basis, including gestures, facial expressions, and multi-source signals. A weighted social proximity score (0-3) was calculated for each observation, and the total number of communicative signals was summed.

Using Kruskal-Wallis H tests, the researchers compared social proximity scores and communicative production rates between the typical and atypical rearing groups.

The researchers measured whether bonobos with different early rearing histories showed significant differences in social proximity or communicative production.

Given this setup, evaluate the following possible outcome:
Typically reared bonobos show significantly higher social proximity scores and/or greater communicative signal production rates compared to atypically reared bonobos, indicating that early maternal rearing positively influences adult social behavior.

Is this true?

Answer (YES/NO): NO